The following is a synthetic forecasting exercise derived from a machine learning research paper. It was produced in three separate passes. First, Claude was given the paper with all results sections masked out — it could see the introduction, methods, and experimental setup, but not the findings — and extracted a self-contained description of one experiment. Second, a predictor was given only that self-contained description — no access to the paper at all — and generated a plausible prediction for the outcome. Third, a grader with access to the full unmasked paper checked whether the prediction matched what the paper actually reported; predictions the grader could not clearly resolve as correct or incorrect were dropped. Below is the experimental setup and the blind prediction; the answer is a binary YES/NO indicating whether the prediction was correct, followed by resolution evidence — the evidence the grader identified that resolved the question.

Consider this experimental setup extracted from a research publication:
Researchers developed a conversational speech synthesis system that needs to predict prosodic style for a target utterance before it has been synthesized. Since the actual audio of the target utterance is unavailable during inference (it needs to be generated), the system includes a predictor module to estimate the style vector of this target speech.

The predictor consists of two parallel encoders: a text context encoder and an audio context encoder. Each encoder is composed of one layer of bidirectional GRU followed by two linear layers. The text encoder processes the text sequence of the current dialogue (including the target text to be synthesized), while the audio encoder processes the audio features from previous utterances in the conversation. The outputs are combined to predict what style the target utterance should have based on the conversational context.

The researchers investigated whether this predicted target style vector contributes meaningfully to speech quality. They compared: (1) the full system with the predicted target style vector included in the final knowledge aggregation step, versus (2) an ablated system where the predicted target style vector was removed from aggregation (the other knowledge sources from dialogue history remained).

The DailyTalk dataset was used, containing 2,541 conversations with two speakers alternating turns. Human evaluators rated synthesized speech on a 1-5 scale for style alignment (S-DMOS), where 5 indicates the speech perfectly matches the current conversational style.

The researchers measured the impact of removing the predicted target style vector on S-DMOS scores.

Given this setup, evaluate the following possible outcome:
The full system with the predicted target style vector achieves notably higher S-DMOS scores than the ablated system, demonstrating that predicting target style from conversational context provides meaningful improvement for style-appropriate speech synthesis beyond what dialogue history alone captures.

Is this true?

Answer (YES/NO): NO